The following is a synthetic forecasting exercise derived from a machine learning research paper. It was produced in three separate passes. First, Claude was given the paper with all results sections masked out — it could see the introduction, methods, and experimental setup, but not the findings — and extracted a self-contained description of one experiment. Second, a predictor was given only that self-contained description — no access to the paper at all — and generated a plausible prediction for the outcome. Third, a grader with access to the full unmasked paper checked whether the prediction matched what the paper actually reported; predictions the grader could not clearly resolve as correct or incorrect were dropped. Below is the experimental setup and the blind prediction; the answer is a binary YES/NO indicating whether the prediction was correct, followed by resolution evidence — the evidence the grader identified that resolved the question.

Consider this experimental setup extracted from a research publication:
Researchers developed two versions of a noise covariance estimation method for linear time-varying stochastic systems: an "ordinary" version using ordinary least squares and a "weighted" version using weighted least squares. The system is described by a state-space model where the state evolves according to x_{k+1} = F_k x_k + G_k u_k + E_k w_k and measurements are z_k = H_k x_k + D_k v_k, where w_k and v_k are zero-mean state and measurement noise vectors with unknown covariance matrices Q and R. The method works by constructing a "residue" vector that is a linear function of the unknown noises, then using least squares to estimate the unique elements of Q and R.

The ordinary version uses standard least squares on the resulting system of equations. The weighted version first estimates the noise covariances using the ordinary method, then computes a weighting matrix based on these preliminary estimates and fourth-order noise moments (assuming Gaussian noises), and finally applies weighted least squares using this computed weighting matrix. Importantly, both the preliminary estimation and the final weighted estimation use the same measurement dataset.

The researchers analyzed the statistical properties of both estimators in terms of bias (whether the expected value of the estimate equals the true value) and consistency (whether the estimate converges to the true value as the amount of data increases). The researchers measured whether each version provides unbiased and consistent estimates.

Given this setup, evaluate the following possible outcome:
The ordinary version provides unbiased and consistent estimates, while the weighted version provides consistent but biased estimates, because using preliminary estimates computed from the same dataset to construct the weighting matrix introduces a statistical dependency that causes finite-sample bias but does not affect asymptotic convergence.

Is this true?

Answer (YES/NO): YES